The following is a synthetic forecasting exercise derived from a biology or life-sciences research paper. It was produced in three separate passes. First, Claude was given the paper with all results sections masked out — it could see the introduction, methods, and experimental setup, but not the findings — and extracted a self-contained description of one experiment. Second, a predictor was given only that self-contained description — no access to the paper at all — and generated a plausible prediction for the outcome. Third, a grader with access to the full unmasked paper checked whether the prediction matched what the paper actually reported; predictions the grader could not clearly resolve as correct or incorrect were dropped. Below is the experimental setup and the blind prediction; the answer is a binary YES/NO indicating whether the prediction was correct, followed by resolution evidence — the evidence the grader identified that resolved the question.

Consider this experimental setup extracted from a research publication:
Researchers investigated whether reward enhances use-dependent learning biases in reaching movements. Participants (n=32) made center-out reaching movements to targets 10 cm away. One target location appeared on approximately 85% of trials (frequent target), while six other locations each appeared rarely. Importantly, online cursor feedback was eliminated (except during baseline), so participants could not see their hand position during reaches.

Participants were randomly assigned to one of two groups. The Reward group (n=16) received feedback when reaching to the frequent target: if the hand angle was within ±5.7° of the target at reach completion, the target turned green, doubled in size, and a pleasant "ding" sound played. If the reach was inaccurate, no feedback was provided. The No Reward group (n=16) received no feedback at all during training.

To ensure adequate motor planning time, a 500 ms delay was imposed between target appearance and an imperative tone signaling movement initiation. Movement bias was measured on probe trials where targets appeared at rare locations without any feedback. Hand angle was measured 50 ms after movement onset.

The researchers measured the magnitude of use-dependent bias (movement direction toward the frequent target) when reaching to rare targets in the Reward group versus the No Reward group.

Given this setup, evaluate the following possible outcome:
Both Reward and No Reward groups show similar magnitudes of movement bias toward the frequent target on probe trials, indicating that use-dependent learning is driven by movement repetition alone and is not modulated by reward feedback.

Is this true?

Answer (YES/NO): YES